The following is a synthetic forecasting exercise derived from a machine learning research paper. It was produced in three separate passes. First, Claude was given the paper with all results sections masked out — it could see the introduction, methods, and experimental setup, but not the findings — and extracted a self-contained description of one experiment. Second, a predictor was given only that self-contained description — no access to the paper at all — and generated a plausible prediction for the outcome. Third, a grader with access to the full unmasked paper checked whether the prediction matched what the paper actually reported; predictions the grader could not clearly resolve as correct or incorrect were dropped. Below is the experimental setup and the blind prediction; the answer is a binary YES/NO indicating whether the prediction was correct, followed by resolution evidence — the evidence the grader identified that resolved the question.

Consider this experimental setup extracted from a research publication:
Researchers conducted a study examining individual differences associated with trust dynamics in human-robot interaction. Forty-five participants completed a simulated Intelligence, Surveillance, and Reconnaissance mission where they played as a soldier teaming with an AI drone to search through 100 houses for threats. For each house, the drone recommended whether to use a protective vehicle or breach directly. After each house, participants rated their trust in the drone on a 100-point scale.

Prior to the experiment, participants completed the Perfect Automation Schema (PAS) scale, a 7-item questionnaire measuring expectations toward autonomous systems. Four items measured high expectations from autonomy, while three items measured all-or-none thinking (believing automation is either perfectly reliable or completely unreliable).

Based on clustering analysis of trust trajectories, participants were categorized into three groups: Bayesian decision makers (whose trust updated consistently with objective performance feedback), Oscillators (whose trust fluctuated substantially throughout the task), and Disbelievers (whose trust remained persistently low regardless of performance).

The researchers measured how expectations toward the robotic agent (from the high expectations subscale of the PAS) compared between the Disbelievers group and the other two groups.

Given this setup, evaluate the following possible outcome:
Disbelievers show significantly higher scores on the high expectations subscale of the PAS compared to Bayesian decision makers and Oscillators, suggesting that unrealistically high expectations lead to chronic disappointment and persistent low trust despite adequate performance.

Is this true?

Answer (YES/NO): NO